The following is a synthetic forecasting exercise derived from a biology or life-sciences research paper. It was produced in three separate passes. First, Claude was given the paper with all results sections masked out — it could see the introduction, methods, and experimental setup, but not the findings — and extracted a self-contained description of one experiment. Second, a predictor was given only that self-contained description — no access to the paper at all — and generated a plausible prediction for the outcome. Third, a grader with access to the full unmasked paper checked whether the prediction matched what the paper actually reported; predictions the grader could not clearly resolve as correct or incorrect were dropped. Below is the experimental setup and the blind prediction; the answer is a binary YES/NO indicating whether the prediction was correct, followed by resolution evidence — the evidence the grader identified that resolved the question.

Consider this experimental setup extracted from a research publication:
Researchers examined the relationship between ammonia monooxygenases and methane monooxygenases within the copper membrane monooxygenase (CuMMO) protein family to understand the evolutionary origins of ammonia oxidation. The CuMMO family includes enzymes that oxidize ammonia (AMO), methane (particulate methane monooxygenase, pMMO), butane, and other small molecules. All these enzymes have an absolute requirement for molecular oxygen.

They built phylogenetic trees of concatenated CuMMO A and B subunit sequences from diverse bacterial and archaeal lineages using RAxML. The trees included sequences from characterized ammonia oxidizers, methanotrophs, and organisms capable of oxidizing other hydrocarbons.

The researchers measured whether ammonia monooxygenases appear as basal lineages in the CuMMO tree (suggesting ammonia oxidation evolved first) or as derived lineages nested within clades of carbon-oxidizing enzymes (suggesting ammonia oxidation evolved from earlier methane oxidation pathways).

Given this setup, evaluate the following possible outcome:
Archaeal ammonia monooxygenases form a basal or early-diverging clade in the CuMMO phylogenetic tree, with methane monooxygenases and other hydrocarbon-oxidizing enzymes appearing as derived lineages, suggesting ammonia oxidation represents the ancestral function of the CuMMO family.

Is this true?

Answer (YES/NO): NO